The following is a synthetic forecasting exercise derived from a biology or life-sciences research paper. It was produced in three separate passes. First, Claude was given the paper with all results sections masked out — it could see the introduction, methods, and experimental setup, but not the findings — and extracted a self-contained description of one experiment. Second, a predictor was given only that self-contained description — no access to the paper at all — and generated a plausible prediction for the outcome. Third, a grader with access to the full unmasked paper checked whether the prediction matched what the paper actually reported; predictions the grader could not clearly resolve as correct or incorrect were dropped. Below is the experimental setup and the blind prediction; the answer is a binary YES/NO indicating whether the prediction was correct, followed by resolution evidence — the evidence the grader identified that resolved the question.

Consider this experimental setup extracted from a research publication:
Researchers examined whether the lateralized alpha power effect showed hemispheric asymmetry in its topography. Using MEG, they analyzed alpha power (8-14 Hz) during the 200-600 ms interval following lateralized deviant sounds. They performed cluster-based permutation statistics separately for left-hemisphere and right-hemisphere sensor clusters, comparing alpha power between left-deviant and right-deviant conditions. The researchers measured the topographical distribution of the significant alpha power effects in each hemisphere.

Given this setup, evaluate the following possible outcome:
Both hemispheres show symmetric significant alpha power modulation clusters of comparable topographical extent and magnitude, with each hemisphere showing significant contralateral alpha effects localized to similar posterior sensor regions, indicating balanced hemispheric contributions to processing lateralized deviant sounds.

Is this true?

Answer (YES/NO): NO